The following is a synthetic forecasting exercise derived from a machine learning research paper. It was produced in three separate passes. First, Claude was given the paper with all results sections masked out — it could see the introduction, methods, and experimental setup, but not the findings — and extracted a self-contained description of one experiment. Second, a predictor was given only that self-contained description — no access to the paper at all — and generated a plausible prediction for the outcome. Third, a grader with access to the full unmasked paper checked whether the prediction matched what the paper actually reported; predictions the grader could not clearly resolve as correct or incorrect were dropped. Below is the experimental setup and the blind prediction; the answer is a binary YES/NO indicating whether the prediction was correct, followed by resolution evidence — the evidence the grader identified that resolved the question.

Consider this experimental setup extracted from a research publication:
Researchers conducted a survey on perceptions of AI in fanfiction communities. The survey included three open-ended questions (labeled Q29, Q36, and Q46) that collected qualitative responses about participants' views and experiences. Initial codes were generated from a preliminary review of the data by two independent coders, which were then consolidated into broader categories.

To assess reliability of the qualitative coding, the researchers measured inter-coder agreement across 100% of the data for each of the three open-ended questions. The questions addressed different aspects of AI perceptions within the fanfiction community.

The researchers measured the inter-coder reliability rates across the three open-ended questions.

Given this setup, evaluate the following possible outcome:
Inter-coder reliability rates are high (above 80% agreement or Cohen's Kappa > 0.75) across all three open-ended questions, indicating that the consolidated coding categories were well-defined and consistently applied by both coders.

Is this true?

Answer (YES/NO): YES